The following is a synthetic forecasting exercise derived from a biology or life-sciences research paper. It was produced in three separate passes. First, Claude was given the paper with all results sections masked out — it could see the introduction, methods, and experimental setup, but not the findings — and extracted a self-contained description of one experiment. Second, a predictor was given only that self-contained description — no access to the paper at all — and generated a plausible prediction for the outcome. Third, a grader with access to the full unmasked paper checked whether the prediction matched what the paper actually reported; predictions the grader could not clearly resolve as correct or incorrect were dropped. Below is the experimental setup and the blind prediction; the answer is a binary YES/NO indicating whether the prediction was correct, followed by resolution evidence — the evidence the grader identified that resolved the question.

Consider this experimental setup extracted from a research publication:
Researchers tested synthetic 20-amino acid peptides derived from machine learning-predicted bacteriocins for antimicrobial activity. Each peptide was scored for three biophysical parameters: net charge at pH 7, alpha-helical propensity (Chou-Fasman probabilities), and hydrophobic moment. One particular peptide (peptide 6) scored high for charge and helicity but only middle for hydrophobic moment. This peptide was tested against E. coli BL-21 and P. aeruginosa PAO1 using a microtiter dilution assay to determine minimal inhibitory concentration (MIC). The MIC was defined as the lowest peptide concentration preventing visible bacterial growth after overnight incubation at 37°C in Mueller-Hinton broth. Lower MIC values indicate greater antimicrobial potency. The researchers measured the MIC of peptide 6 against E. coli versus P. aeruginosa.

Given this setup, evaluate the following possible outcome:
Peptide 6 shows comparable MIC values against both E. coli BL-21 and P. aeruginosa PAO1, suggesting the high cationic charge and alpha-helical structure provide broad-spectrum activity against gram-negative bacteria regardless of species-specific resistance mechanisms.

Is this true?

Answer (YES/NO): NO